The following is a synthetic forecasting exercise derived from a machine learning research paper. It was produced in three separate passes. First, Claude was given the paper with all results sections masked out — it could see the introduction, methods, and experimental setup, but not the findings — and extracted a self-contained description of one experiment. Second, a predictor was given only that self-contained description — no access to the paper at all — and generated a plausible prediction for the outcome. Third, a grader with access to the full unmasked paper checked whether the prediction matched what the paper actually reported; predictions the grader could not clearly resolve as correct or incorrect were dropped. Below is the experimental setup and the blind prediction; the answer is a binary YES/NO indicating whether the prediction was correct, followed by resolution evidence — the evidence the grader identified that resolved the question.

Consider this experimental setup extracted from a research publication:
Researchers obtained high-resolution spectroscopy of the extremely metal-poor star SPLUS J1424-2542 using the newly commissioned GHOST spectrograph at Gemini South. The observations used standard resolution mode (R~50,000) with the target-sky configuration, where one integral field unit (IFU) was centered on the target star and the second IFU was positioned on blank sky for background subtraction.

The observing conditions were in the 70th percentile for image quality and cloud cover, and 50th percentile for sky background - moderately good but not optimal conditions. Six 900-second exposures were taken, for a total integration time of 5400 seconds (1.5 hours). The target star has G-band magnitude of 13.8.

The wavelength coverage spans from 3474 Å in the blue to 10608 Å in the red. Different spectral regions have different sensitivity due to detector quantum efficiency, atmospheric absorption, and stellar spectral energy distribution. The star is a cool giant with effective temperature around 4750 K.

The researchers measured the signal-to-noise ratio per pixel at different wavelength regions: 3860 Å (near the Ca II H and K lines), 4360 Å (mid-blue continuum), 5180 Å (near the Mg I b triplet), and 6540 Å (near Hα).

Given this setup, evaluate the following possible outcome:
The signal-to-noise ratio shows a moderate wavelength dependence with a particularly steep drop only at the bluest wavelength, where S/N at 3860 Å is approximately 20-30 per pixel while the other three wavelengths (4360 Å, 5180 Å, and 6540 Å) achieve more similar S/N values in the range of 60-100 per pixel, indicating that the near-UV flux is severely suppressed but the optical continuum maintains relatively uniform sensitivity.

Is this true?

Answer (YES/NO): NO